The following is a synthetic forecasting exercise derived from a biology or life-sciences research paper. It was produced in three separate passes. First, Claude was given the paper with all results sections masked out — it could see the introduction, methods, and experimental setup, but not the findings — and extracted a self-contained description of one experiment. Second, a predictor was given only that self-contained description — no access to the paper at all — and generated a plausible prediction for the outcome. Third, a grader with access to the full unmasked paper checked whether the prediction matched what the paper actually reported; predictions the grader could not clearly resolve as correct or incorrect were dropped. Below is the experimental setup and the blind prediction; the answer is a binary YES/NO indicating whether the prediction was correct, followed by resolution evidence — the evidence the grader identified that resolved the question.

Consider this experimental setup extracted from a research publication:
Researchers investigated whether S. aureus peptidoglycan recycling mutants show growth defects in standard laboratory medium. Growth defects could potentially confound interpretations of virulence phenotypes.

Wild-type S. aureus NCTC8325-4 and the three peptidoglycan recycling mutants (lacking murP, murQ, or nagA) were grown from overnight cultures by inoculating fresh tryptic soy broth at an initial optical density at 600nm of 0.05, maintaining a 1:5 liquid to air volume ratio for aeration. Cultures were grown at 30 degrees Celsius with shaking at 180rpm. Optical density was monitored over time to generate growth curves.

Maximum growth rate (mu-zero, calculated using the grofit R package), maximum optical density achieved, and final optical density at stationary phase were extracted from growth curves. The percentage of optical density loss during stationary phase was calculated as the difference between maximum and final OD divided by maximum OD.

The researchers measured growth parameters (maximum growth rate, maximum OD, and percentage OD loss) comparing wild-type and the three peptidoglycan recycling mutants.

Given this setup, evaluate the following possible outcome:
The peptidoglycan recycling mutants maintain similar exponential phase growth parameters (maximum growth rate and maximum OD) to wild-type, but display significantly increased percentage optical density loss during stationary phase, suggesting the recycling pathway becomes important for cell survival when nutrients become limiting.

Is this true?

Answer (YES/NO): NO